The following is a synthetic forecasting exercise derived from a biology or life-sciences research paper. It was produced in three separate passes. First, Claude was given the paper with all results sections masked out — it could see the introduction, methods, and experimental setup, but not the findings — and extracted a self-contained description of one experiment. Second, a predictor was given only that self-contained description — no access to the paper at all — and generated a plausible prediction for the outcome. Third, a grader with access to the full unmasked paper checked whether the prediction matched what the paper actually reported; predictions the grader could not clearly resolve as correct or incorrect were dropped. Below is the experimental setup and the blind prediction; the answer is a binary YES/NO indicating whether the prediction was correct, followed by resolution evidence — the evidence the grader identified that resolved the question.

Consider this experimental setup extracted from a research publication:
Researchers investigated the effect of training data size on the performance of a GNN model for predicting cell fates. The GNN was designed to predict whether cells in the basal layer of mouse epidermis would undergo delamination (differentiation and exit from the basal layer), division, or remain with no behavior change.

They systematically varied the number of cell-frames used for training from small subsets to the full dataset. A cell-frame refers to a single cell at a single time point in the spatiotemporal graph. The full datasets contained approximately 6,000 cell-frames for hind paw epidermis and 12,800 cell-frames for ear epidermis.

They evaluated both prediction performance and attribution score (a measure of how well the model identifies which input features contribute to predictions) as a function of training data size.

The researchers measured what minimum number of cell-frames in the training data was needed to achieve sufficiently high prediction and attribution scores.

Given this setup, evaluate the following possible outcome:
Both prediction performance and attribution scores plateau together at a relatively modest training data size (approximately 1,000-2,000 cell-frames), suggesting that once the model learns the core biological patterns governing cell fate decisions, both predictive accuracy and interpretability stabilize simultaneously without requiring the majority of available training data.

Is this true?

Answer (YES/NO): NO